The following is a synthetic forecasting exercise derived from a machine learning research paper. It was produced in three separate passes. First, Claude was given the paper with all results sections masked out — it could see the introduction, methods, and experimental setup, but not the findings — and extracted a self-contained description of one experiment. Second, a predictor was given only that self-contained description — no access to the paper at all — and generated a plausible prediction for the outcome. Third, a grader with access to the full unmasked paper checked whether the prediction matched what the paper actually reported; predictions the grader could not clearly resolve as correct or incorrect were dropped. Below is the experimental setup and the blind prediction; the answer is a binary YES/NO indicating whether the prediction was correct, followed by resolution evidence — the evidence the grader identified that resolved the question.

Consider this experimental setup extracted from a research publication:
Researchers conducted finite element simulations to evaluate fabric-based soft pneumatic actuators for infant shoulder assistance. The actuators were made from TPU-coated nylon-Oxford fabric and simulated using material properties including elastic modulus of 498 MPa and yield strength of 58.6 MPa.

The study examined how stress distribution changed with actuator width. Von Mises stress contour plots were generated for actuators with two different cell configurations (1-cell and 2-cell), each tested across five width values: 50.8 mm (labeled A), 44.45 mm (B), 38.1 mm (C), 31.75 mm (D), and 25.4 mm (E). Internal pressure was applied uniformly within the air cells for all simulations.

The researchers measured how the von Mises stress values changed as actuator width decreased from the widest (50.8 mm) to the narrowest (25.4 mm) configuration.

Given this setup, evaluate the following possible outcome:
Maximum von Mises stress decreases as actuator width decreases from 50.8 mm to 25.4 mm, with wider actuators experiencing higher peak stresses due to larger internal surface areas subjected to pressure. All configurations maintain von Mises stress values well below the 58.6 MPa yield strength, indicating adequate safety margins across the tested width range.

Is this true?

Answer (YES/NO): NO